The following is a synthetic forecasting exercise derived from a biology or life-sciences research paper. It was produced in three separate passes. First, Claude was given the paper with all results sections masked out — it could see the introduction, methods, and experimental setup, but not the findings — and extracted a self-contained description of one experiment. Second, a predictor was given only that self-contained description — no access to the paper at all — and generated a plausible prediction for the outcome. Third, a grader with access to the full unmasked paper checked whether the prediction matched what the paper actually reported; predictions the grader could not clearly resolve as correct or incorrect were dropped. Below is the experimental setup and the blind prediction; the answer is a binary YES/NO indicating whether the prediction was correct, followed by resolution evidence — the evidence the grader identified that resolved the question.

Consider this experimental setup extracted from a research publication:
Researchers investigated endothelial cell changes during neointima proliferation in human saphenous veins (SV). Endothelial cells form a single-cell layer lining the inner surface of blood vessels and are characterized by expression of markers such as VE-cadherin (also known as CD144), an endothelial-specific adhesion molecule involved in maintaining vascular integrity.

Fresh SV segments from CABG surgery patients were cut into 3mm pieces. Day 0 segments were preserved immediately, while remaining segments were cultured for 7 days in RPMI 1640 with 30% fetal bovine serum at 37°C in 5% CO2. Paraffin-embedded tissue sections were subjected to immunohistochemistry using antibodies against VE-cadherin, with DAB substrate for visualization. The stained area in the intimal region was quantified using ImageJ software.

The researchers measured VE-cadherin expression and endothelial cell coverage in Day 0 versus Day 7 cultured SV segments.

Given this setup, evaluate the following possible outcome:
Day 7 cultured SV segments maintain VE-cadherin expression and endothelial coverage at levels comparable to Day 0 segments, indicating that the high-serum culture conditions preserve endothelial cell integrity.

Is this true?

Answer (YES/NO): YES